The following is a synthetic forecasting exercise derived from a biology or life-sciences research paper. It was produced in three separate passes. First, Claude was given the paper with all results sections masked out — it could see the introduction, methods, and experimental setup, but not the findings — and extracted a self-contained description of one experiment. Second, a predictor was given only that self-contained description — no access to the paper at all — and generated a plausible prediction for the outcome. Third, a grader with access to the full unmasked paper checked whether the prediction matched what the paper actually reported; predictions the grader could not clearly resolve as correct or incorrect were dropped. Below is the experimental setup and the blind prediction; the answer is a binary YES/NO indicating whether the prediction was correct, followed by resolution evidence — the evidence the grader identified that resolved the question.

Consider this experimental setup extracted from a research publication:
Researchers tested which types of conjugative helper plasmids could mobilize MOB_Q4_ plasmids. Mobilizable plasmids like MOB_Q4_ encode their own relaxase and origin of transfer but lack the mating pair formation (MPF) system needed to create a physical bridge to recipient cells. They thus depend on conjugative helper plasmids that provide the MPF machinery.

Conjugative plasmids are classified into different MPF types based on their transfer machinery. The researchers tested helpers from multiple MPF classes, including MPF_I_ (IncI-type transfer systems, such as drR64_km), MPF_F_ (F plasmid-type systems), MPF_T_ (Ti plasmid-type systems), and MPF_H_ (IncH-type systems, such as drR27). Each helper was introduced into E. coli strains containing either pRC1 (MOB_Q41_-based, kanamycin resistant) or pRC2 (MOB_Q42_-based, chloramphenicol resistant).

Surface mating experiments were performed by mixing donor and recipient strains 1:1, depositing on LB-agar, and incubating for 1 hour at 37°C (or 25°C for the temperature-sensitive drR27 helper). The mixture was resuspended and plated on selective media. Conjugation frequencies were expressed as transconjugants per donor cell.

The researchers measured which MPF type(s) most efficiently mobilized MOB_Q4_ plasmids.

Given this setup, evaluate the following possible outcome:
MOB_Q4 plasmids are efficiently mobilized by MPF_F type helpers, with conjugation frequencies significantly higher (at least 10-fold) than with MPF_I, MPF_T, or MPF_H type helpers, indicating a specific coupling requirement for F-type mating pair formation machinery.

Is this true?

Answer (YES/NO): NO